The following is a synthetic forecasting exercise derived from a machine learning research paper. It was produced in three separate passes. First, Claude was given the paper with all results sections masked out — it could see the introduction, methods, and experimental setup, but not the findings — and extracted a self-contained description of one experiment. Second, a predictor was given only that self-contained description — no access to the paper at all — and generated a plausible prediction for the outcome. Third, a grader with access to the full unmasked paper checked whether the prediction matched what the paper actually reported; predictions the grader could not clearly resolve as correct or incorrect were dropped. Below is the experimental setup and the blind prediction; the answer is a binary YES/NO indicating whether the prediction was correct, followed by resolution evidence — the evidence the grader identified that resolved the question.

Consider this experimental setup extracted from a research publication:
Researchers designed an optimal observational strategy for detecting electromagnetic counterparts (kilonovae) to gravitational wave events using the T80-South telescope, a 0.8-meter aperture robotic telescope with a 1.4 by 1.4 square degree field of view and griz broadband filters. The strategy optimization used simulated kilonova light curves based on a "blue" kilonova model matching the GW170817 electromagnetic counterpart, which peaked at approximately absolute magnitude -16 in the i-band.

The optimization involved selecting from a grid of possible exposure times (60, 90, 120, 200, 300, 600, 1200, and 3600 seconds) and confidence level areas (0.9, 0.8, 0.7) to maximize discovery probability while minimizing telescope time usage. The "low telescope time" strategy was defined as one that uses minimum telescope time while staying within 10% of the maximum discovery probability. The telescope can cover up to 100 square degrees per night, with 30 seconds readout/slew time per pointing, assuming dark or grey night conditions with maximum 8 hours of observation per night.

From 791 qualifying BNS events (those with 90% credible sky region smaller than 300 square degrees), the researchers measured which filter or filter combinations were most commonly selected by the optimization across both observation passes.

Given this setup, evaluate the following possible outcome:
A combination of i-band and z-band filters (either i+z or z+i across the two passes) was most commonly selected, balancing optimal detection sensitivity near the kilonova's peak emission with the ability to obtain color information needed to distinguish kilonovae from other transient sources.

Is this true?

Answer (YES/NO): NO